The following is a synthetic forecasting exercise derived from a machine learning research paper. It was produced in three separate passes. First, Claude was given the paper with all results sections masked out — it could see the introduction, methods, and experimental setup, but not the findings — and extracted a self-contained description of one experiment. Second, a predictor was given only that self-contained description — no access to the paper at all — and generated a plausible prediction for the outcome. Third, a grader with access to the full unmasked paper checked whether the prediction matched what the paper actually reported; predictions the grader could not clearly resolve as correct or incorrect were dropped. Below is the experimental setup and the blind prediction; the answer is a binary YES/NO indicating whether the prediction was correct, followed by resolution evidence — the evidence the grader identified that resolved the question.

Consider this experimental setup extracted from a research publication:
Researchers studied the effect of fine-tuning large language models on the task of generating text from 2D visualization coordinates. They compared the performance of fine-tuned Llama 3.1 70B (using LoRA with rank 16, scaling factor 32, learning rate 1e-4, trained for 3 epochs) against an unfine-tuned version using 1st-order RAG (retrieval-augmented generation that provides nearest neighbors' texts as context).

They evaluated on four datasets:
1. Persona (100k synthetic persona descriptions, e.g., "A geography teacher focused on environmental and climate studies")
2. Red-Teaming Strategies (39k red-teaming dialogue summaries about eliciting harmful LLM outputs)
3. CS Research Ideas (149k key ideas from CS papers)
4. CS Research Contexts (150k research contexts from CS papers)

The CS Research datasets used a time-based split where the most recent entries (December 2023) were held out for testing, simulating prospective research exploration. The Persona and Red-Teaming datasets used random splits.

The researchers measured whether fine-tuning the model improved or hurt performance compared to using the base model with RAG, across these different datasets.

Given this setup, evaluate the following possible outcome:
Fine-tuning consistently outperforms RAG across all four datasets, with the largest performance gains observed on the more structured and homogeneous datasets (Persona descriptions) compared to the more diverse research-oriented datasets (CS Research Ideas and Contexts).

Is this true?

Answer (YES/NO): NO